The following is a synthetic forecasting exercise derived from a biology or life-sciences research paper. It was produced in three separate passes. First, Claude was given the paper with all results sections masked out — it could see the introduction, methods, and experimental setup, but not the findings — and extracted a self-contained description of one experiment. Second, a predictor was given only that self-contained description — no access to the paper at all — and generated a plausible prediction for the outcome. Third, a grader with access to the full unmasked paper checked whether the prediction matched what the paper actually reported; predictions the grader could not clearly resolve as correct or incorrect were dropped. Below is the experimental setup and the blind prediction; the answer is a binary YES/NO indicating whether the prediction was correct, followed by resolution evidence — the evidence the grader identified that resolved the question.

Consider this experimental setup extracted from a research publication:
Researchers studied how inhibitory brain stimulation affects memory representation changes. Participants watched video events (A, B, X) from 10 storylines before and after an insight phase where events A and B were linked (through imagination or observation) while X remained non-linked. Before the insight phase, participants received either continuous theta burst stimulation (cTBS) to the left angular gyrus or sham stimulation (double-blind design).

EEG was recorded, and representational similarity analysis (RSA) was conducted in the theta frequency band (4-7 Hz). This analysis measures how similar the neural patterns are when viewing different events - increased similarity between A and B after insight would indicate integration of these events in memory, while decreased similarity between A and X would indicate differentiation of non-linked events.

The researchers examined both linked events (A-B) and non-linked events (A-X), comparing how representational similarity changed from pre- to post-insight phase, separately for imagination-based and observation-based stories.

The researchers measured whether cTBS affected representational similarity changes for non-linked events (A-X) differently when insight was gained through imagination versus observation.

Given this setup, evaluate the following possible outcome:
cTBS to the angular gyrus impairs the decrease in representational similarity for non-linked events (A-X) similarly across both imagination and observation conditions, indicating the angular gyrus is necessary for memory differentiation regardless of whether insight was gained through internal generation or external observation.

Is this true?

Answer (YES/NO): NO